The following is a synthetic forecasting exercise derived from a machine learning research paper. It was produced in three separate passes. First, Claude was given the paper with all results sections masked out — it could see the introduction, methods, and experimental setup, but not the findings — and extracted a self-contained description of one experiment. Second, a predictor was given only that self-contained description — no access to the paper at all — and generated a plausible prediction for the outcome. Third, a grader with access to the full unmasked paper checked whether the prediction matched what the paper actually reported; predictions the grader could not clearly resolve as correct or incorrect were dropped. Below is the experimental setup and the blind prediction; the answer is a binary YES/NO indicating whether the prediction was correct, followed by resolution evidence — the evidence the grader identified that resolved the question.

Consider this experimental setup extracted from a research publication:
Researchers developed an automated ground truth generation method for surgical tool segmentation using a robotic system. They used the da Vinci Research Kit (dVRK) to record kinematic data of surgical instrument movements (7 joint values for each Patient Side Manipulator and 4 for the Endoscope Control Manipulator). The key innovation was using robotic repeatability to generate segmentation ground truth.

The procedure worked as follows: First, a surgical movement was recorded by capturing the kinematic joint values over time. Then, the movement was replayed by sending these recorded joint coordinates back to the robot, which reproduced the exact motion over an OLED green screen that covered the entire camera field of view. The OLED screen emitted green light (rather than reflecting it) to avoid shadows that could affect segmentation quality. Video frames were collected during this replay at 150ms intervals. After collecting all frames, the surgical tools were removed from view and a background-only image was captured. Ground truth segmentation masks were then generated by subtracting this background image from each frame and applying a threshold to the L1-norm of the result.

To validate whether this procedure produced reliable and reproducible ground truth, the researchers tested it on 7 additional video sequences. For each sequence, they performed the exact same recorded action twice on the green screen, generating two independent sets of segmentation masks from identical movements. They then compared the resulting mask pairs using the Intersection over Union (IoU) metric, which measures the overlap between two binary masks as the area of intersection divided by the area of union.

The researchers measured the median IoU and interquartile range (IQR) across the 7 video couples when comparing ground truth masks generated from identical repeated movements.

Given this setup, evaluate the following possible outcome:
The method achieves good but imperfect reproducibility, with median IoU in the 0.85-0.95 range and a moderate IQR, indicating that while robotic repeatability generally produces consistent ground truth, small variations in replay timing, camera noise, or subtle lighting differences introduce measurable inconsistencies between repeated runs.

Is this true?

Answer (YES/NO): NO